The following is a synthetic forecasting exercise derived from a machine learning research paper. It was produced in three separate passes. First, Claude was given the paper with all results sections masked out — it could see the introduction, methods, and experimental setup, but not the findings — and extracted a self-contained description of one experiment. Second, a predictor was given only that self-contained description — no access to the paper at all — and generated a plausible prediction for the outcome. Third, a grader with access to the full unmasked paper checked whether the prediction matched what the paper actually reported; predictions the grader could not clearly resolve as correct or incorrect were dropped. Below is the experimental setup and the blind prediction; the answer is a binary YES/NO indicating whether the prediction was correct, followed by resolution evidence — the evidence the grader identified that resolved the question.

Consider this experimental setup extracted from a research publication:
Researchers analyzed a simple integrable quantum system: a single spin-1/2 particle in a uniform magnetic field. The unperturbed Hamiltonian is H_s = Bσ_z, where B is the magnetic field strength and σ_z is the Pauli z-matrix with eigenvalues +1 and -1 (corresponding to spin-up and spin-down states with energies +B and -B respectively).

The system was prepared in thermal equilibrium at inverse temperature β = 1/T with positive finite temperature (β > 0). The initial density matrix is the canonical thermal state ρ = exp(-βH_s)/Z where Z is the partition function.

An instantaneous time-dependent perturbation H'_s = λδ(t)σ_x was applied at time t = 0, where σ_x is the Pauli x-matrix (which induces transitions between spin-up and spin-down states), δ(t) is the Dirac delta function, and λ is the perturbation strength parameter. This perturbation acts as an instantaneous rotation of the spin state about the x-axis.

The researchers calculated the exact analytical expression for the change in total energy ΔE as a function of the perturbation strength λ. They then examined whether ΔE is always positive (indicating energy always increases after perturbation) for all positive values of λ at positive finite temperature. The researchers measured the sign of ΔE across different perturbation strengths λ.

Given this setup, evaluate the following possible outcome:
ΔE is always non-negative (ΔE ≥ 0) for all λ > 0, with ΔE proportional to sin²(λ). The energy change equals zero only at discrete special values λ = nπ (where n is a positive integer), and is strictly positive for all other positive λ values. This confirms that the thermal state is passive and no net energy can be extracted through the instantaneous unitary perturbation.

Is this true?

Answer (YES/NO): NO